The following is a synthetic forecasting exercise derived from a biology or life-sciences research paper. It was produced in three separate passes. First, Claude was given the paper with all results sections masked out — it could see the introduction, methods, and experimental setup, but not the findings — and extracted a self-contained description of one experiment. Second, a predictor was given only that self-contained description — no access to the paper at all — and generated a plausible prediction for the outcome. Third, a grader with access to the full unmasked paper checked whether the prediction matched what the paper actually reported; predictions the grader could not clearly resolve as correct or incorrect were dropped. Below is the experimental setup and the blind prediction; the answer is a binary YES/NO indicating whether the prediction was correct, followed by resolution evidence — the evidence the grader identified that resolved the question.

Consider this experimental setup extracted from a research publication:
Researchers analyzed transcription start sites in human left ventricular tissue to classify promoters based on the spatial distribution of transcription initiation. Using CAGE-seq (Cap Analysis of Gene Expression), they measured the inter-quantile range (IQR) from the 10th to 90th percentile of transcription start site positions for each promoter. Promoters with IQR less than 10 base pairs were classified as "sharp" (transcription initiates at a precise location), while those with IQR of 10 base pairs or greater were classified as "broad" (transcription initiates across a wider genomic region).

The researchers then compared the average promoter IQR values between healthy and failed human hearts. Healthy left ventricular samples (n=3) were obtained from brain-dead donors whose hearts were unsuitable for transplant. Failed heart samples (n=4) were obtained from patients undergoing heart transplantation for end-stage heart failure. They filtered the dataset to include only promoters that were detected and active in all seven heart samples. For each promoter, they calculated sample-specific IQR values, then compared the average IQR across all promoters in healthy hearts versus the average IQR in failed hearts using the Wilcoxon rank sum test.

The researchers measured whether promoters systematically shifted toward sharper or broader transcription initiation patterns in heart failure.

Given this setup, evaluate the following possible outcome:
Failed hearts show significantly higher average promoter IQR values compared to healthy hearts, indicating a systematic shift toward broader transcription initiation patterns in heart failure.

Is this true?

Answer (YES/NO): YES